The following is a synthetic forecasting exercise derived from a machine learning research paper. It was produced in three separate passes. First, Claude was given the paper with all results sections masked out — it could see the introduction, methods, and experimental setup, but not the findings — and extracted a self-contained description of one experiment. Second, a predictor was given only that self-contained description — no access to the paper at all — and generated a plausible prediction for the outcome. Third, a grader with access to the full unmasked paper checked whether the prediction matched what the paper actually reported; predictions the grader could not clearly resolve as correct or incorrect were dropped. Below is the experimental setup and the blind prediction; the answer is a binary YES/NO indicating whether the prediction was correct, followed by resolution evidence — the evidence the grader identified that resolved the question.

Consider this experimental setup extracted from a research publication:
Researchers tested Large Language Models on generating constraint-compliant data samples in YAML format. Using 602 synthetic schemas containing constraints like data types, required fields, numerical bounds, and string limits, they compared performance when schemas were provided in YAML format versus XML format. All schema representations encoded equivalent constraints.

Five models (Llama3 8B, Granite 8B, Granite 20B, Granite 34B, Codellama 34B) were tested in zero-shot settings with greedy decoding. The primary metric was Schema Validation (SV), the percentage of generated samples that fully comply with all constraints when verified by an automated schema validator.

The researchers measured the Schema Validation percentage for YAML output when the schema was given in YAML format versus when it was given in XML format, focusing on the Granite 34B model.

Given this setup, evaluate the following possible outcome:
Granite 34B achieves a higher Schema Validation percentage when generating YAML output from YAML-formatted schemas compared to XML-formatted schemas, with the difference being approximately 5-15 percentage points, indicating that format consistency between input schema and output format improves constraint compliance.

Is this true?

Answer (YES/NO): YES